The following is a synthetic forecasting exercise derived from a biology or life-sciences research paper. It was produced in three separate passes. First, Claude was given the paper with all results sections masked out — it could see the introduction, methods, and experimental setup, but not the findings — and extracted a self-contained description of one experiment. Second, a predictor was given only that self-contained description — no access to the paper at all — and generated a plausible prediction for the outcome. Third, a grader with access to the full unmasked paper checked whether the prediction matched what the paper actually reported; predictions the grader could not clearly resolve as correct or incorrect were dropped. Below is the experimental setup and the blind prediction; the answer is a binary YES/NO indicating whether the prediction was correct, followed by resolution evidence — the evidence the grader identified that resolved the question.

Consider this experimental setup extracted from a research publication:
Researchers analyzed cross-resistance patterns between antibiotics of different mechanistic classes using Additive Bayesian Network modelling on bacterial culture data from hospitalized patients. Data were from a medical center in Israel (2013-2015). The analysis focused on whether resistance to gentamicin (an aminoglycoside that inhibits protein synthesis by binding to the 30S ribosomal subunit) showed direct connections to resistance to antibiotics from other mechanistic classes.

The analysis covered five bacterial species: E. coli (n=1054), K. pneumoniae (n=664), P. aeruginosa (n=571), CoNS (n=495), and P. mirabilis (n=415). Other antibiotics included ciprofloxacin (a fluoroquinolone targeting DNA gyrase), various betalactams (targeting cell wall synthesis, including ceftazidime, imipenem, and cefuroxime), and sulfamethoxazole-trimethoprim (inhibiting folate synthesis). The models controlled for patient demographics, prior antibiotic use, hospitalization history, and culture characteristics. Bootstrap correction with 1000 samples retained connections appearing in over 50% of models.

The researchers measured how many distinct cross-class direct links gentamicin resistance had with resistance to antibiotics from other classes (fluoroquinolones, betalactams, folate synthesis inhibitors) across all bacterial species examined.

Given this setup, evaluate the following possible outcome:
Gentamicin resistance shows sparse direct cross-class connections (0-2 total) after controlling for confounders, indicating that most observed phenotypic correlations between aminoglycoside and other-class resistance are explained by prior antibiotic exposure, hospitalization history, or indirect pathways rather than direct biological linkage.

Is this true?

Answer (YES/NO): NO